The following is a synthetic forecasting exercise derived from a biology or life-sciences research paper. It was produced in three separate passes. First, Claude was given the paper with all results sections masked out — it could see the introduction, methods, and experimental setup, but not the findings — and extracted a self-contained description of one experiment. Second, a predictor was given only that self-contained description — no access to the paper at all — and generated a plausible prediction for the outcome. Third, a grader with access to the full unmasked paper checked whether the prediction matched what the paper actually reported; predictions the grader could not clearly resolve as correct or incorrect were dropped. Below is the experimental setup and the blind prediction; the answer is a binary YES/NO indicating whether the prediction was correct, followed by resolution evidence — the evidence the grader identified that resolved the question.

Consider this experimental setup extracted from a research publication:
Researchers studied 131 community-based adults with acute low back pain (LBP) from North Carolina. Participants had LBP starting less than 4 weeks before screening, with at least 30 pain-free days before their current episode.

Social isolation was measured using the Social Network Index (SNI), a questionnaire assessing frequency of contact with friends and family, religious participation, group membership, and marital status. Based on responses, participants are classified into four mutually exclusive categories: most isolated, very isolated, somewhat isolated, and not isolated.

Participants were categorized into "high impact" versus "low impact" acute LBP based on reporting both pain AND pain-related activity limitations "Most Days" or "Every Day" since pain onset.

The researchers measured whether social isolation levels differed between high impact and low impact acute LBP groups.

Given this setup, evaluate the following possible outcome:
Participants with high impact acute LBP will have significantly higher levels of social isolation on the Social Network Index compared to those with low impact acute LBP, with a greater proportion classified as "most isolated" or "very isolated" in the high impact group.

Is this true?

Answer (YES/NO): NO